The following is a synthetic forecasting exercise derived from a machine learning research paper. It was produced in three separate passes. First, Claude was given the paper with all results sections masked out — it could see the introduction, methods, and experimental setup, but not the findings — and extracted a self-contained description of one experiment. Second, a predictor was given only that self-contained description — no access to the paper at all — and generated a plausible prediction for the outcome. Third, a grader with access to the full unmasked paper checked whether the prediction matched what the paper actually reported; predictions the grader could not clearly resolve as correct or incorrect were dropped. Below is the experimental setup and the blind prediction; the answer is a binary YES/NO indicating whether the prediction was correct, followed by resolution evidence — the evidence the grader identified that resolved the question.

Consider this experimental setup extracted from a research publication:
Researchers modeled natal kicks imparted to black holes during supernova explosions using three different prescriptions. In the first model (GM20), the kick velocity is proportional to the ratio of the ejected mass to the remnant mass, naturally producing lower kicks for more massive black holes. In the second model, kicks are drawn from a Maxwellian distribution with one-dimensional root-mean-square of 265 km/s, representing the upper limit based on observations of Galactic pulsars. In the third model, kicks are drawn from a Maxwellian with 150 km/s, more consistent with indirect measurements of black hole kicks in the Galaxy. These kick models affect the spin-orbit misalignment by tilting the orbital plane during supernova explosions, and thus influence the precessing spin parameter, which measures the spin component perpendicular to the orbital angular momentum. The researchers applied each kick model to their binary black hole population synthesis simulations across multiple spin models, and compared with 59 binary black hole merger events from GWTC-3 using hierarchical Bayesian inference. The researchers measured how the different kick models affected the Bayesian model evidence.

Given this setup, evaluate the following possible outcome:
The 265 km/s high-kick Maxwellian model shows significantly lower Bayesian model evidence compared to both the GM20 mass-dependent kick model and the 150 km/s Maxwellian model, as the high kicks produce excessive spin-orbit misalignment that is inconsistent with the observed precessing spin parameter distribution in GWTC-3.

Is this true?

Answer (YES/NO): NO